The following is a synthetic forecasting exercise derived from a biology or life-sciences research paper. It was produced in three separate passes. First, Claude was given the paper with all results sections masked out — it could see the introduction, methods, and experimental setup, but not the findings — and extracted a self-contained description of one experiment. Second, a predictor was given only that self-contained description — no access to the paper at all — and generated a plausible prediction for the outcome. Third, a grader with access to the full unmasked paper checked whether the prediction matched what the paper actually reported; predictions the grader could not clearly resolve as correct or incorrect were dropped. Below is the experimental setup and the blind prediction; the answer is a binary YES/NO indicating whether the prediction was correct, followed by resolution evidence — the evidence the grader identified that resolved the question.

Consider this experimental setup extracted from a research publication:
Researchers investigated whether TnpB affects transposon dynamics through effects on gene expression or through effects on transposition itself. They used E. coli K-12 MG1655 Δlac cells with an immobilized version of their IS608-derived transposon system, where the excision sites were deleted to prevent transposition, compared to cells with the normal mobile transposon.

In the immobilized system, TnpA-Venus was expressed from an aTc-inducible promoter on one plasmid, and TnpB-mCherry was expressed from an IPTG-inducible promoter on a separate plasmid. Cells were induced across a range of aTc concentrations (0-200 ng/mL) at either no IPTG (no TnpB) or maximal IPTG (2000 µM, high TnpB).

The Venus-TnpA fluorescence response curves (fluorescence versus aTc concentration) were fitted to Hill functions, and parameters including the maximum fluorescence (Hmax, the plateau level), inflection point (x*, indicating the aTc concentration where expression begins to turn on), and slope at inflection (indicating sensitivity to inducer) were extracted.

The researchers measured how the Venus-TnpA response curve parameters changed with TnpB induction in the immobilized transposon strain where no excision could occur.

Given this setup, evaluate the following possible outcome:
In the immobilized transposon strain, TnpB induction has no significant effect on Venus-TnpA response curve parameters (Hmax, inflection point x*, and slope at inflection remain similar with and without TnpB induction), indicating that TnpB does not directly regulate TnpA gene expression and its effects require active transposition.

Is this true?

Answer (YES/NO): YES